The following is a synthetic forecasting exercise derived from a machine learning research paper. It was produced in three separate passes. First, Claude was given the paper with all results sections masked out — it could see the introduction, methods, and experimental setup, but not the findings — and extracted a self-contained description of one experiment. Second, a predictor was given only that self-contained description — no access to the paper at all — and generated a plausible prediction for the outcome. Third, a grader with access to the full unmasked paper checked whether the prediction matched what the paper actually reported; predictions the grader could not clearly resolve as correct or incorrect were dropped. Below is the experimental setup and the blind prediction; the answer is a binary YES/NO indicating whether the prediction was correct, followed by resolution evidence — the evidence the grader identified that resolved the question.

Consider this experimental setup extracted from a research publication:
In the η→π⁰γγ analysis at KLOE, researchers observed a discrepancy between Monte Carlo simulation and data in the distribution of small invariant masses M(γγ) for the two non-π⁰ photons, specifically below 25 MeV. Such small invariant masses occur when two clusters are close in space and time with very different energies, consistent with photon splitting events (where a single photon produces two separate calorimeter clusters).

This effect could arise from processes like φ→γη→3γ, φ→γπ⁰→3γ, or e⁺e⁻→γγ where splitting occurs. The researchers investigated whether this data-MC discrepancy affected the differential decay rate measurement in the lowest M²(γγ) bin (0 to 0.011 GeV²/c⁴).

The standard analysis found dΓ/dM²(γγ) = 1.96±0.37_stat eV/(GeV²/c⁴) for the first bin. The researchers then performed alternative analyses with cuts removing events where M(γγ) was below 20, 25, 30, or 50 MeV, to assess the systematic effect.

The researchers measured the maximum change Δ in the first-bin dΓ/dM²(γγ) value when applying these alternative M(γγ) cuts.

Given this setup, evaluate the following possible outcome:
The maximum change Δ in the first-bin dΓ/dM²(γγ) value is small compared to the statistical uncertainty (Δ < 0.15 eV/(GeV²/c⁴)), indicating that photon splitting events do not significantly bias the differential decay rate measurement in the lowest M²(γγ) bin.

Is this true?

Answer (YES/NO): YES